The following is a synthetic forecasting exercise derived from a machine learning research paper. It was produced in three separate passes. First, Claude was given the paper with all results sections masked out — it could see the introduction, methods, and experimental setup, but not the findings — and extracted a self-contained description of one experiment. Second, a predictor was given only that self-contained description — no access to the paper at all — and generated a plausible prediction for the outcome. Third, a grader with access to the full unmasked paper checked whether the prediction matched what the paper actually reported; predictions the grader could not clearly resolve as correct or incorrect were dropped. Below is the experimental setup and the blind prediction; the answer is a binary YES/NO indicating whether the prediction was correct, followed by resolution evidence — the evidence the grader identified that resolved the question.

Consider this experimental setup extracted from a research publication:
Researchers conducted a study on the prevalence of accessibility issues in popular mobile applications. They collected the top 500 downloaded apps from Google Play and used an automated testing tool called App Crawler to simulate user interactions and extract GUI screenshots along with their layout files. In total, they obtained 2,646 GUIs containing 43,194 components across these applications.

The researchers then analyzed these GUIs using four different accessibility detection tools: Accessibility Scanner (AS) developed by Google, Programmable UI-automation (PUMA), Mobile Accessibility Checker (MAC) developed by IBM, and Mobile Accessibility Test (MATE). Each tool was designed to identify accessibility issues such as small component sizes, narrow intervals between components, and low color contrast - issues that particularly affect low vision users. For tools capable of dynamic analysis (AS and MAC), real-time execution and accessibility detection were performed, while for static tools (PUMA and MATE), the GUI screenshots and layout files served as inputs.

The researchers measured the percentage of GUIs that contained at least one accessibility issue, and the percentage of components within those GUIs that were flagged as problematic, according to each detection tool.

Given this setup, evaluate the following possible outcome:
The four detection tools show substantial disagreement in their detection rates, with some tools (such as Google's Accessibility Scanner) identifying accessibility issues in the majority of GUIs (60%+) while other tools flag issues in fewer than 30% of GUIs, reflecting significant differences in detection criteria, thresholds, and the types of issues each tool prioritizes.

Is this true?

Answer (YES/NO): NO